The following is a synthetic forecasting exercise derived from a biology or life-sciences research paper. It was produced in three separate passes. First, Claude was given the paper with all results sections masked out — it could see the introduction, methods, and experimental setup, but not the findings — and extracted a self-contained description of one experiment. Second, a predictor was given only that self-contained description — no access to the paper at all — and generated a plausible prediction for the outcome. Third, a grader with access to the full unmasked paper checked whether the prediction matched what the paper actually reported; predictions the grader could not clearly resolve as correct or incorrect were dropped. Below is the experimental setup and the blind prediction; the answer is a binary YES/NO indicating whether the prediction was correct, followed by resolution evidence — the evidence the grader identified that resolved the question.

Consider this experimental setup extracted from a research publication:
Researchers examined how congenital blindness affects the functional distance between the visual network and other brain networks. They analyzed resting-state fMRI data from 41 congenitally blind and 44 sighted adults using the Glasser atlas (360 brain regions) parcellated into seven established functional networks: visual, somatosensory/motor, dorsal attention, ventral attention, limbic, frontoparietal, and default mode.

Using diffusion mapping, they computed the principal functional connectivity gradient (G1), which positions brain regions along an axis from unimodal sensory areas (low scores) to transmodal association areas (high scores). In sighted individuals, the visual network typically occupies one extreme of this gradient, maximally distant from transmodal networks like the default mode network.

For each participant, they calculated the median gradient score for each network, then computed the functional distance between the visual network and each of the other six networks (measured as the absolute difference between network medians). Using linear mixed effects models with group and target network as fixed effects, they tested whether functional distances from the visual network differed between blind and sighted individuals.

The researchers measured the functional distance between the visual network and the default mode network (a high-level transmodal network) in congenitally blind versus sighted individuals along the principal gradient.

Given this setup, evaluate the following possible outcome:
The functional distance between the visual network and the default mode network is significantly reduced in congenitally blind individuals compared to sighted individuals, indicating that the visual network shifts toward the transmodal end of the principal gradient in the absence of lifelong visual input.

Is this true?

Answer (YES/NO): YES